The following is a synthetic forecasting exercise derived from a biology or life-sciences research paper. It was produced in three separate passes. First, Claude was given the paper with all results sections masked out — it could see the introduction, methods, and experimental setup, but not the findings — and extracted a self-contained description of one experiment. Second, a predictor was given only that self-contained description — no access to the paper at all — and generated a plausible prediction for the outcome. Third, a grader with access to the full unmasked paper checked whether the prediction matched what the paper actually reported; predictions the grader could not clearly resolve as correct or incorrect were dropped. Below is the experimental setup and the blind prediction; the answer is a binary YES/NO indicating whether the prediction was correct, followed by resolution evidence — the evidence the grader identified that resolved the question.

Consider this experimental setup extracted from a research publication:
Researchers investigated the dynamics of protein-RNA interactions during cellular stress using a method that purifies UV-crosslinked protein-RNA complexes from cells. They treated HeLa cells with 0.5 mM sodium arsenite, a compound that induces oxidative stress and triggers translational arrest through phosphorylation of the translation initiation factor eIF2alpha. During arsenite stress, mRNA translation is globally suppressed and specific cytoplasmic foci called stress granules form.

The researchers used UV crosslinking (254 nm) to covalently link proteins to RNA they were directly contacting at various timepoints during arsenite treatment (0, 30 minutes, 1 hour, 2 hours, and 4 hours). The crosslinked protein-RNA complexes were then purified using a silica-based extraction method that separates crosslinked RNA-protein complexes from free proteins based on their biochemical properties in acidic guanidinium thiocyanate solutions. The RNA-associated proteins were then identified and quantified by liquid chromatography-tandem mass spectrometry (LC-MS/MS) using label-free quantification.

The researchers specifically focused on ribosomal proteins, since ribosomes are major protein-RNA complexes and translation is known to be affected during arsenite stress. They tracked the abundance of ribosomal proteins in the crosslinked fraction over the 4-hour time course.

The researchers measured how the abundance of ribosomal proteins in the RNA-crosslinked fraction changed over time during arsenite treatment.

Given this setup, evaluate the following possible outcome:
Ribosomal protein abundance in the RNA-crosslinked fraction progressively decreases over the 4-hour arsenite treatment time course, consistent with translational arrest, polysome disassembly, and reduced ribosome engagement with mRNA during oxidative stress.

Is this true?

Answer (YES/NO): NO